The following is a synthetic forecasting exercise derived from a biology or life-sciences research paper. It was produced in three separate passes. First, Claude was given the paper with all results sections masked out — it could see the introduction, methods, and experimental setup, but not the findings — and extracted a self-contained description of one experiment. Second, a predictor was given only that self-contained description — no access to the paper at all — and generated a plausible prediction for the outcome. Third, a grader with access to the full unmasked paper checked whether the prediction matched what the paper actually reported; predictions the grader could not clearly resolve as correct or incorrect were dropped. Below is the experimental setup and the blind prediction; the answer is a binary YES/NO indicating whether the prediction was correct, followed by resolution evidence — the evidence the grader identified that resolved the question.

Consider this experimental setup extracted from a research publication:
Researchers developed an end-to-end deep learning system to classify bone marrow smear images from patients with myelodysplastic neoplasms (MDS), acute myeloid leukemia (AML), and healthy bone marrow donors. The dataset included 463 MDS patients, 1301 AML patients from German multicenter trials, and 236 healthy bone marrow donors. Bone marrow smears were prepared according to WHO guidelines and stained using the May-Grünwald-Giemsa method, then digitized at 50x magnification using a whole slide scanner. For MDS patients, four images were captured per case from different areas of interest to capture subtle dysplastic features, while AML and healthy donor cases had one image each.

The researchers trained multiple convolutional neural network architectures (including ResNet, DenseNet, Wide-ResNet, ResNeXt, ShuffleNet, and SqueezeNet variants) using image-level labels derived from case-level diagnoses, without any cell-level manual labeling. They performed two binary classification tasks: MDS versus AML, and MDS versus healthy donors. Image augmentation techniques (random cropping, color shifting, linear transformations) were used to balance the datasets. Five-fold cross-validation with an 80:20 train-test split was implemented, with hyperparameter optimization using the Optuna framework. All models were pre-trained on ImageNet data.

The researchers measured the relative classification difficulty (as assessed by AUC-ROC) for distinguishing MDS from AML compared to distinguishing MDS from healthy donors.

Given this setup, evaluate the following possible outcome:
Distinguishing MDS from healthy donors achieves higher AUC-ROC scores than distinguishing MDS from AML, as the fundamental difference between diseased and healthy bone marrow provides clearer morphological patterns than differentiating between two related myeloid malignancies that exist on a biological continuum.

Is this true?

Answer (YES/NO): NO